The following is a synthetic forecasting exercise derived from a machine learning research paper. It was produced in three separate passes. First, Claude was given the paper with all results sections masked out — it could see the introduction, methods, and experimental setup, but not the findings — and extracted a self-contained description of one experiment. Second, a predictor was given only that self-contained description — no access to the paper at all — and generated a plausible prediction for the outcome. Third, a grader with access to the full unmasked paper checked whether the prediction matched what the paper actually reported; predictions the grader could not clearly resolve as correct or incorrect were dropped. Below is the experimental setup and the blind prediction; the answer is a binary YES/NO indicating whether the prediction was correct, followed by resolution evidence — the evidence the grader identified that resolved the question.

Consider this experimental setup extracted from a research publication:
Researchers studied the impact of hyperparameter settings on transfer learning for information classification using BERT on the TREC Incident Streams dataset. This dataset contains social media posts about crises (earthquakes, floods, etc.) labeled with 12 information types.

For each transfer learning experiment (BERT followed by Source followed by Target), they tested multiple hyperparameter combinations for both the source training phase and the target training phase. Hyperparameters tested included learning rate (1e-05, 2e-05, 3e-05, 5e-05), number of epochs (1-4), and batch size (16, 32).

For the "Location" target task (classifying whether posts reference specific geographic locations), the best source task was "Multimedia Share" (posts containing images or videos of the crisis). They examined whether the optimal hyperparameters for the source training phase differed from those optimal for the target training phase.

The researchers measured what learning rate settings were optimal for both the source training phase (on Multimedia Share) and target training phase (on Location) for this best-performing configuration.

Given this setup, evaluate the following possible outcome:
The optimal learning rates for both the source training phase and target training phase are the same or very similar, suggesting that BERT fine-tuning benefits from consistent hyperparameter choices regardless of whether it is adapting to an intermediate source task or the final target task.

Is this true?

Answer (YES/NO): YES